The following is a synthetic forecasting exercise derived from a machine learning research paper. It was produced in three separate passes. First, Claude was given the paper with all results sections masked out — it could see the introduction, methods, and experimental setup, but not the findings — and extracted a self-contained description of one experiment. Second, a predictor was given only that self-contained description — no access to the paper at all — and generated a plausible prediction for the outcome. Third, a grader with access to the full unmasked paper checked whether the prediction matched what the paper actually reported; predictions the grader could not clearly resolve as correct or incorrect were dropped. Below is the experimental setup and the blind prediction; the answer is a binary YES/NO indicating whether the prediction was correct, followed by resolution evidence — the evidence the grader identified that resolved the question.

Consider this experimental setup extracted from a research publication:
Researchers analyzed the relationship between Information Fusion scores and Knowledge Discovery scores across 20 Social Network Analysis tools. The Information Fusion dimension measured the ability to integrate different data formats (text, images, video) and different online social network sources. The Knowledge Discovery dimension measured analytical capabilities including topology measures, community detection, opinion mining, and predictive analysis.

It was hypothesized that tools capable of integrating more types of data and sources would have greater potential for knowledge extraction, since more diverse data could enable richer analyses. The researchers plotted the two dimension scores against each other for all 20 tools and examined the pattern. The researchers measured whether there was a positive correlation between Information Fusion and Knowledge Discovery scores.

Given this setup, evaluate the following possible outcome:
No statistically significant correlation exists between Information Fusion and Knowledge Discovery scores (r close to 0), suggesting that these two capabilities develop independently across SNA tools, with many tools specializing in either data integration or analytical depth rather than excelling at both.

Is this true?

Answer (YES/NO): NO